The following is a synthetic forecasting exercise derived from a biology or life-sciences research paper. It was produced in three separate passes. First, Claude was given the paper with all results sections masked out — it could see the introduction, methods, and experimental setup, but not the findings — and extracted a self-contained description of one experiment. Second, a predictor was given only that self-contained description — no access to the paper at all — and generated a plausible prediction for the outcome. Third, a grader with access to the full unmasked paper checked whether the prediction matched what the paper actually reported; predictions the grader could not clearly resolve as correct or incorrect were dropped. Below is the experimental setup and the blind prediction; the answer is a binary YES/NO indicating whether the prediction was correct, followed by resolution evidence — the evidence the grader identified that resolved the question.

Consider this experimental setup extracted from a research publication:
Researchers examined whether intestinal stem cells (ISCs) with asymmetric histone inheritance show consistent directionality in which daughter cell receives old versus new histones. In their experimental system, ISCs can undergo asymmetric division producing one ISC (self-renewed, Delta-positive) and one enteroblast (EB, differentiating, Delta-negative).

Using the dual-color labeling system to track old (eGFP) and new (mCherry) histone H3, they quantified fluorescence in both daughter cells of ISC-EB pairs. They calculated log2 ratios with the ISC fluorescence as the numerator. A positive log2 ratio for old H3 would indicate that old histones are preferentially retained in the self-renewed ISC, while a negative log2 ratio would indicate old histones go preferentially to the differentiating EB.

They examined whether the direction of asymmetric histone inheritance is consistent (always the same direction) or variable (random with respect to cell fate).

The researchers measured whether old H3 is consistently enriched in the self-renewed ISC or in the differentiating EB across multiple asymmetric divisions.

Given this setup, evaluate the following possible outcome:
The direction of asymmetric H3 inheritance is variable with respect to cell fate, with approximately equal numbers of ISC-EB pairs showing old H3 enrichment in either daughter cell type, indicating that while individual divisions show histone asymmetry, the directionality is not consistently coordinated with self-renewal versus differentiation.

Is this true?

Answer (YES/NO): NO